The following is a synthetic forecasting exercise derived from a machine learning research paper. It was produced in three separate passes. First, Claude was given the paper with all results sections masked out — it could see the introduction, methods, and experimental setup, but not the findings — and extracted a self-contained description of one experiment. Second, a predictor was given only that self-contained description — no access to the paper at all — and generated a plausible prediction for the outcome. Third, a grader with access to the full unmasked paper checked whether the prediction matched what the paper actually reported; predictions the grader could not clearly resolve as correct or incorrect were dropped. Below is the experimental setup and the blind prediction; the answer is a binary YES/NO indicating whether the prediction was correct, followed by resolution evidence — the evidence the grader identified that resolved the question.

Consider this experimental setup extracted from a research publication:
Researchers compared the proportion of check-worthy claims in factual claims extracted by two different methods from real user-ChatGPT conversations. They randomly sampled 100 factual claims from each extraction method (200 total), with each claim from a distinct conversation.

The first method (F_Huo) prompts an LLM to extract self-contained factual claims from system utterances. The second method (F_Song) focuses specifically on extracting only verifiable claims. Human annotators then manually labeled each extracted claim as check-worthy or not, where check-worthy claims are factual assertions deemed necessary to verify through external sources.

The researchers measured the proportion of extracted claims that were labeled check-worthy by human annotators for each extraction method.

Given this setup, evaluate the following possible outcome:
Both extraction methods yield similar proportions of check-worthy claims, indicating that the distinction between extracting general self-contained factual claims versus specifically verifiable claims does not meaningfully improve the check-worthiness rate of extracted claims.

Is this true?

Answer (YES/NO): NO